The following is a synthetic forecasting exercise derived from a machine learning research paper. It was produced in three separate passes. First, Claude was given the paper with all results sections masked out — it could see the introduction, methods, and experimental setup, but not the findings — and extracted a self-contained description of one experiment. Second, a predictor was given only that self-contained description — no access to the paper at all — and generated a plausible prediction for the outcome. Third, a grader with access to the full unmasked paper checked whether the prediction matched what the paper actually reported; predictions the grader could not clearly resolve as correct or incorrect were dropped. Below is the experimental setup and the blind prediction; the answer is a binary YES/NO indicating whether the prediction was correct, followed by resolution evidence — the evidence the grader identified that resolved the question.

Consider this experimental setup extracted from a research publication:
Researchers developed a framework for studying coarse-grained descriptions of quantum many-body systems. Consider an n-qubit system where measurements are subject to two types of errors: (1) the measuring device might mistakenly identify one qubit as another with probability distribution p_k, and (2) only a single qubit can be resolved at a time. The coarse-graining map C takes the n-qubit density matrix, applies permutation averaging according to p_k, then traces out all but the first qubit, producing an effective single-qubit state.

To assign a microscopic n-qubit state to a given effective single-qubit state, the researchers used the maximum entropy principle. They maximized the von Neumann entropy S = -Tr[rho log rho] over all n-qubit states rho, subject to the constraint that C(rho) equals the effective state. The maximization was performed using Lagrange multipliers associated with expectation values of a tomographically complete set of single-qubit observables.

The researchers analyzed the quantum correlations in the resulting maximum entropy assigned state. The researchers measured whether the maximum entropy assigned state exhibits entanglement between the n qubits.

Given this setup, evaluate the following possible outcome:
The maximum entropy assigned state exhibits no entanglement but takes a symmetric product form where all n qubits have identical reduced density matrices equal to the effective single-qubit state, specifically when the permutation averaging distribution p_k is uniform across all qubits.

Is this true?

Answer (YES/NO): YES